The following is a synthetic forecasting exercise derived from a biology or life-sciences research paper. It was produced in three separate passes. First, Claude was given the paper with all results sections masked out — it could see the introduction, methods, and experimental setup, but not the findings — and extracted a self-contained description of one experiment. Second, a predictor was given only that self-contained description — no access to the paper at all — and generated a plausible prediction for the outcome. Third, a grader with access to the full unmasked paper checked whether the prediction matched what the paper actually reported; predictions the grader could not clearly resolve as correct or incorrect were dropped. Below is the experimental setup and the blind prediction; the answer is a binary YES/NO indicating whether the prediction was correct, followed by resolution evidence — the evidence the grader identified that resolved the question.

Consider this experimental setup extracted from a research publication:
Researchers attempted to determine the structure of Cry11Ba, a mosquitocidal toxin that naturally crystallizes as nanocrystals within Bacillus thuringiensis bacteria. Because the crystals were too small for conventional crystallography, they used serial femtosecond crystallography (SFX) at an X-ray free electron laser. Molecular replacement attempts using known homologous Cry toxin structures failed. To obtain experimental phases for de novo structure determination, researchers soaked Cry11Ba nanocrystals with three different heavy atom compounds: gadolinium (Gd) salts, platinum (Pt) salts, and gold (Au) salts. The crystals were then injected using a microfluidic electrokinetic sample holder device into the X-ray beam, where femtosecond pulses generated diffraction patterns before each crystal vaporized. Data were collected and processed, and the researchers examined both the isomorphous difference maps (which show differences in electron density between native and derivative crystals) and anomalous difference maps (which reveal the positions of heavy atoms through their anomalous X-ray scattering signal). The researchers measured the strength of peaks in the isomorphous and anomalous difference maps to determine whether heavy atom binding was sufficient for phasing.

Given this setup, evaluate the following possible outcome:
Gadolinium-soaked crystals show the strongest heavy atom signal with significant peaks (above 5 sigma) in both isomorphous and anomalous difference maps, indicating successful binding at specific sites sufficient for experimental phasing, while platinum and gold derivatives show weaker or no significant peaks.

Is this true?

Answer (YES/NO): NO